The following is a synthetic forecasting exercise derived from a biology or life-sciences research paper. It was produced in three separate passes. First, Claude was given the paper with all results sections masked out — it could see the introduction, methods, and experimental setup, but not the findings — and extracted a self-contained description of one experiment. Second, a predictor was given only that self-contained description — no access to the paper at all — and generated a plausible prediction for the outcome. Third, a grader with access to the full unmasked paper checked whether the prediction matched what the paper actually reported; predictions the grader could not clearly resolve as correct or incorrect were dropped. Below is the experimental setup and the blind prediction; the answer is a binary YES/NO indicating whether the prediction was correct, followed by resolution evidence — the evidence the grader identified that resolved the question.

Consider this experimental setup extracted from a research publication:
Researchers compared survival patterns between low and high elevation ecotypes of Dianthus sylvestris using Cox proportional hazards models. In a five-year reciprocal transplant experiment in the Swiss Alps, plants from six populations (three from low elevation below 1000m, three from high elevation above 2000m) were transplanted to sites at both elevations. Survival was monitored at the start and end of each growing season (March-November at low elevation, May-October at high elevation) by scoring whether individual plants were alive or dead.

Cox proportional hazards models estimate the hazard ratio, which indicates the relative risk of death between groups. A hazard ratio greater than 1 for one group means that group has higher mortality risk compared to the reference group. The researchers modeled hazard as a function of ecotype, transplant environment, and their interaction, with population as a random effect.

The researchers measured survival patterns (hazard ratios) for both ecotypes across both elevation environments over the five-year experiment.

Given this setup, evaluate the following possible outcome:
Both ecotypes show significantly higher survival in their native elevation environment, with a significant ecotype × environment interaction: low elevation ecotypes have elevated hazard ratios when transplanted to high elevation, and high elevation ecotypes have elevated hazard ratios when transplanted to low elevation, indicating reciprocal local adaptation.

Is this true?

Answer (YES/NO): YES